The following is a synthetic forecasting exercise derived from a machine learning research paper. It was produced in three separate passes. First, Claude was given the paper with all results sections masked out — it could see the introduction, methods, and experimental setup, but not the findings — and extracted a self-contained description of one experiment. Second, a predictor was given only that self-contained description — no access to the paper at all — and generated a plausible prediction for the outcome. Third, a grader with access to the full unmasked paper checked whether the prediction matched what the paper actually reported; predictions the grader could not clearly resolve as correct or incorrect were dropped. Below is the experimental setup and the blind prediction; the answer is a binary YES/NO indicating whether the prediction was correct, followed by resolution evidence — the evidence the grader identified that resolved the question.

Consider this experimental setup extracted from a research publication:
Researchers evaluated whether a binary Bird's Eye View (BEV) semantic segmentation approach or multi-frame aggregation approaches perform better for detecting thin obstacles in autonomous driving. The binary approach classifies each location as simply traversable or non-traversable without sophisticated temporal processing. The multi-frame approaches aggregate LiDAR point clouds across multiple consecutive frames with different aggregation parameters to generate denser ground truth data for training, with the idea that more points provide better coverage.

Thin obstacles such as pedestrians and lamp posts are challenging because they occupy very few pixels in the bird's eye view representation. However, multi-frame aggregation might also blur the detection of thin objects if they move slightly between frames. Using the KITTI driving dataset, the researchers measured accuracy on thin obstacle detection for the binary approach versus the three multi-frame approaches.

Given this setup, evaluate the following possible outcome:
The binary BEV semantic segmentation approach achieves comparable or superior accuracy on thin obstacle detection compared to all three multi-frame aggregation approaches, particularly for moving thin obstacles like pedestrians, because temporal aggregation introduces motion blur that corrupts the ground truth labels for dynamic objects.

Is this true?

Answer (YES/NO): NO